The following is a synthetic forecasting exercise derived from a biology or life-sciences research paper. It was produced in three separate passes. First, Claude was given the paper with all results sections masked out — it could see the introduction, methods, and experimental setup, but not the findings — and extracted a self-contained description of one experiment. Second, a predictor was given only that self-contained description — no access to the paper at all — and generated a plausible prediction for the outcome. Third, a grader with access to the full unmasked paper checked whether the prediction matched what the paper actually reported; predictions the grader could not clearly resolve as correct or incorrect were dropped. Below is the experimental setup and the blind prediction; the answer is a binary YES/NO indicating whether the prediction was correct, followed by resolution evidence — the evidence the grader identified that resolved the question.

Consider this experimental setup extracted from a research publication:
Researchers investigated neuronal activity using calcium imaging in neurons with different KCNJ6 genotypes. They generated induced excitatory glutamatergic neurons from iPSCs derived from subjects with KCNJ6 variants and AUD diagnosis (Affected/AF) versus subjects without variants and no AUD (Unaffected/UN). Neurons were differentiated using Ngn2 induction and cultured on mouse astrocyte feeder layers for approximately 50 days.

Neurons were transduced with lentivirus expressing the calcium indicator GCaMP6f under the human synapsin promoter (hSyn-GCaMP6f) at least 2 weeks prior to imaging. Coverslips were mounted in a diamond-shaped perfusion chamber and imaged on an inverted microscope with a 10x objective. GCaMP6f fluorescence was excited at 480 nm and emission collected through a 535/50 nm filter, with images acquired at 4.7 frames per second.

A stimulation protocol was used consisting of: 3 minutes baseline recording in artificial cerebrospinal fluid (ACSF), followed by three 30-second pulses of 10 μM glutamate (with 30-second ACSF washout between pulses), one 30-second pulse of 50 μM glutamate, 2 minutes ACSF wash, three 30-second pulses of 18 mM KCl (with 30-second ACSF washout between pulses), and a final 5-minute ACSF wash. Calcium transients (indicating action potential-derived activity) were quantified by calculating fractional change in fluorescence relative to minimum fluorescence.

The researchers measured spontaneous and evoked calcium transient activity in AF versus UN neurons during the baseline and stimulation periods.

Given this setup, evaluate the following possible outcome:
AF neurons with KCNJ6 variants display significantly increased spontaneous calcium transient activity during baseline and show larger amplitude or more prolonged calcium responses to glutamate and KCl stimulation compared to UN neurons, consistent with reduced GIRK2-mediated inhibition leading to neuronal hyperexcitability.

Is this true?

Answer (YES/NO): NO